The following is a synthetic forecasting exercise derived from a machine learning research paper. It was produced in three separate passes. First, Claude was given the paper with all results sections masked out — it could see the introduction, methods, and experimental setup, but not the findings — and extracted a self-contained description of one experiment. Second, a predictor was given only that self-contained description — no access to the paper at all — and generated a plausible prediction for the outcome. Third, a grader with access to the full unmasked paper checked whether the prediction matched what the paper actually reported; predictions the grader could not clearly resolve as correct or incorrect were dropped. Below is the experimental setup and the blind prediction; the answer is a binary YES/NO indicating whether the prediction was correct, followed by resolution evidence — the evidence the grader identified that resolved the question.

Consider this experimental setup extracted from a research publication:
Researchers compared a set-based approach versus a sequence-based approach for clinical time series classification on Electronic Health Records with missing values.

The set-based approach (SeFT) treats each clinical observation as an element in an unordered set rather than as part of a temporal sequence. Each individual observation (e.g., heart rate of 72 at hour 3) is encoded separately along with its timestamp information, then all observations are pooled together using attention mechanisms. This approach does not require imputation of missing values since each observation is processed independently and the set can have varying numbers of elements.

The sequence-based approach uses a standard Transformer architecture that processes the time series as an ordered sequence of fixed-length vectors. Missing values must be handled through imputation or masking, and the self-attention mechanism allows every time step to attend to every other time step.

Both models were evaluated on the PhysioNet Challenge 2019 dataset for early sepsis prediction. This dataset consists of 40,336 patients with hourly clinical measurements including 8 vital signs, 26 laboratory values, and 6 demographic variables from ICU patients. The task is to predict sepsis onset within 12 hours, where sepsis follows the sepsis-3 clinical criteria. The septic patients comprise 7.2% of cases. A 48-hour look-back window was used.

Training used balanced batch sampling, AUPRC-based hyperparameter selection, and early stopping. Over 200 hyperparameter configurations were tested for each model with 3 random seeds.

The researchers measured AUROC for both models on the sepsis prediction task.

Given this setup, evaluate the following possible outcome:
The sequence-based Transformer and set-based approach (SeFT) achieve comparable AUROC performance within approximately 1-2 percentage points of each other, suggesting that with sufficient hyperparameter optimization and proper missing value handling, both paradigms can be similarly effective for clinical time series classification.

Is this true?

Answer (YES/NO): YES